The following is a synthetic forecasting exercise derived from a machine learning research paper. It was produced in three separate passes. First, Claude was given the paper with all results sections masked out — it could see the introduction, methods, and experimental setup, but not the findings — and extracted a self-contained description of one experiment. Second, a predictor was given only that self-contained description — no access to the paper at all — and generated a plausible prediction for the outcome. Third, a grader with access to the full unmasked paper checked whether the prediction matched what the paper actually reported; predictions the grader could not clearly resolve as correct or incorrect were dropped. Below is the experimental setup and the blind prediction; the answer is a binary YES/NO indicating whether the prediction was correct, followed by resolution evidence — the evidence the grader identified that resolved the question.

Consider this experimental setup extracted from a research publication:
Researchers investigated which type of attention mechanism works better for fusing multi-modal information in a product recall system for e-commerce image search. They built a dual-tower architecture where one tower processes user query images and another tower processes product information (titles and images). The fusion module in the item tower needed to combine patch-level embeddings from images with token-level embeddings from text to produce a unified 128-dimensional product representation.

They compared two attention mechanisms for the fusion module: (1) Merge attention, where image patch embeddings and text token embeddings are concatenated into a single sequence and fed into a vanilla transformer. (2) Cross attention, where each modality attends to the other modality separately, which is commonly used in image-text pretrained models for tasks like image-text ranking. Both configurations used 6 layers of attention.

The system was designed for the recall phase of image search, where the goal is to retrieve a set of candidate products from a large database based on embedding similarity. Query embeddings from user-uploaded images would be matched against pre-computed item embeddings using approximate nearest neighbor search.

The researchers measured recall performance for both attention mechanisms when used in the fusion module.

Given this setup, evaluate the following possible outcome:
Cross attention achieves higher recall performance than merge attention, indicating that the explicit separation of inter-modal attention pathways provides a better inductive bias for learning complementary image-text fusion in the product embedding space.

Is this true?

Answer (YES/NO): NO